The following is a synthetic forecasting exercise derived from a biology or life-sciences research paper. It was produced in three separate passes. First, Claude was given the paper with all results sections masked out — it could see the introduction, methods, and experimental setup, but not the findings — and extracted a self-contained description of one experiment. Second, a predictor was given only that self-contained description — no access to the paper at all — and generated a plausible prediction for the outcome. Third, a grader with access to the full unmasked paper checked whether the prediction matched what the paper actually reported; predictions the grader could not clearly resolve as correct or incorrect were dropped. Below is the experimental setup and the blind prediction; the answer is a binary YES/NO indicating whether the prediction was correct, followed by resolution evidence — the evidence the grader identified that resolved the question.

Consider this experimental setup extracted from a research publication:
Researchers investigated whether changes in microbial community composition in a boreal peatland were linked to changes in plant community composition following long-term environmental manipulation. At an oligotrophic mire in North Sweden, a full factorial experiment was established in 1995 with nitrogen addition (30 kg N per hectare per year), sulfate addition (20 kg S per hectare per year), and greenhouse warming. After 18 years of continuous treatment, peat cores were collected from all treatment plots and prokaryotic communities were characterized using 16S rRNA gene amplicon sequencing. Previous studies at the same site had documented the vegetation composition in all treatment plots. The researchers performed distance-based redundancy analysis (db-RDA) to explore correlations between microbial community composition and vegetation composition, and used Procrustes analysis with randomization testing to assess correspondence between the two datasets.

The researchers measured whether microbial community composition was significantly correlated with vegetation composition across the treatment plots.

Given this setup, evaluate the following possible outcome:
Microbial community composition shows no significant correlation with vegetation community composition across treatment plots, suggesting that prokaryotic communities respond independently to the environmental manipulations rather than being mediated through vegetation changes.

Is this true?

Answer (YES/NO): NO